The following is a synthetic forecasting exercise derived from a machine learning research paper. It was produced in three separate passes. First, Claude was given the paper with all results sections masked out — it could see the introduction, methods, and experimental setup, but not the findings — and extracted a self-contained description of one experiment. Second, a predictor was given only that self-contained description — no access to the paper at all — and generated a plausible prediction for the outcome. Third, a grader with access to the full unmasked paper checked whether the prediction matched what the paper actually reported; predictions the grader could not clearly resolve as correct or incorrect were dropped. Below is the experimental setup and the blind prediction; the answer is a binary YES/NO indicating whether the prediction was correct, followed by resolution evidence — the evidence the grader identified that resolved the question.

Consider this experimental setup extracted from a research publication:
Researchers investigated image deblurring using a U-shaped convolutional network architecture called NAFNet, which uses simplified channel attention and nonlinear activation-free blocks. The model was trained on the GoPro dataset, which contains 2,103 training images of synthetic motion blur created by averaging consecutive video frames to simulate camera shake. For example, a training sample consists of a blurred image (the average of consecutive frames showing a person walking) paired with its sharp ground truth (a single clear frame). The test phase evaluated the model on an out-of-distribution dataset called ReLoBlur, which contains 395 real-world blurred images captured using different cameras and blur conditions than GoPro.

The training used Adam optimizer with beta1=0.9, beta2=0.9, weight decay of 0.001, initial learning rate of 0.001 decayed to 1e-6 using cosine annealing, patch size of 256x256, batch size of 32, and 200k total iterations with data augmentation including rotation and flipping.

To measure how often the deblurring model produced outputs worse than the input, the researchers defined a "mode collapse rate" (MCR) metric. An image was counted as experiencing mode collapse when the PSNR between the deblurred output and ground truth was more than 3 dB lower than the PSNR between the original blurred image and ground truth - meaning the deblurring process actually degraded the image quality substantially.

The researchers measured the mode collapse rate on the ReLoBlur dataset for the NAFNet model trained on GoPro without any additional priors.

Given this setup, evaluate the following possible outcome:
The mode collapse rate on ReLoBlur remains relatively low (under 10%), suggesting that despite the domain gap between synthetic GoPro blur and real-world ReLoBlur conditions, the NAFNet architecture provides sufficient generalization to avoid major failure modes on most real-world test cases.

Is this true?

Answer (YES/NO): NO